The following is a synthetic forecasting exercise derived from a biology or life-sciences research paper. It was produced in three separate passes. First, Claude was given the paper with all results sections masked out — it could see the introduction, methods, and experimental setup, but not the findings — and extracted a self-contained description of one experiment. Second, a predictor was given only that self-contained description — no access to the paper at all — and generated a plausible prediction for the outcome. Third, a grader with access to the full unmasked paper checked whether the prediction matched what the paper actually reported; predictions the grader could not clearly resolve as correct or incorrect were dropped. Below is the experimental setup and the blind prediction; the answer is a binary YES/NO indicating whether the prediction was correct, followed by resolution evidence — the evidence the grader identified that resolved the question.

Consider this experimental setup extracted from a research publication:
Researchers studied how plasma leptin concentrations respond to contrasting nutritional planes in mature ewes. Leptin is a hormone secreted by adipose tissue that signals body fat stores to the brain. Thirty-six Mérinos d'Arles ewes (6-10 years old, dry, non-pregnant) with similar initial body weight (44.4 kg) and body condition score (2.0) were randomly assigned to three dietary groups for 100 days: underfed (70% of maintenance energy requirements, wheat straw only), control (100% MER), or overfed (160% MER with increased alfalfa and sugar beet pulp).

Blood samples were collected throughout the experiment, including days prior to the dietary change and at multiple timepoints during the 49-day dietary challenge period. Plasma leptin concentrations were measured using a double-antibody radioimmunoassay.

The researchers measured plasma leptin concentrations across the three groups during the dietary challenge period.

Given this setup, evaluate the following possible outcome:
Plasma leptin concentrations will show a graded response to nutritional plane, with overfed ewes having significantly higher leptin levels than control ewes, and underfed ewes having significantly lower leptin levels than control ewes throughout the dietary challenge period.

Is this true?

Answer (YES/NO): YES